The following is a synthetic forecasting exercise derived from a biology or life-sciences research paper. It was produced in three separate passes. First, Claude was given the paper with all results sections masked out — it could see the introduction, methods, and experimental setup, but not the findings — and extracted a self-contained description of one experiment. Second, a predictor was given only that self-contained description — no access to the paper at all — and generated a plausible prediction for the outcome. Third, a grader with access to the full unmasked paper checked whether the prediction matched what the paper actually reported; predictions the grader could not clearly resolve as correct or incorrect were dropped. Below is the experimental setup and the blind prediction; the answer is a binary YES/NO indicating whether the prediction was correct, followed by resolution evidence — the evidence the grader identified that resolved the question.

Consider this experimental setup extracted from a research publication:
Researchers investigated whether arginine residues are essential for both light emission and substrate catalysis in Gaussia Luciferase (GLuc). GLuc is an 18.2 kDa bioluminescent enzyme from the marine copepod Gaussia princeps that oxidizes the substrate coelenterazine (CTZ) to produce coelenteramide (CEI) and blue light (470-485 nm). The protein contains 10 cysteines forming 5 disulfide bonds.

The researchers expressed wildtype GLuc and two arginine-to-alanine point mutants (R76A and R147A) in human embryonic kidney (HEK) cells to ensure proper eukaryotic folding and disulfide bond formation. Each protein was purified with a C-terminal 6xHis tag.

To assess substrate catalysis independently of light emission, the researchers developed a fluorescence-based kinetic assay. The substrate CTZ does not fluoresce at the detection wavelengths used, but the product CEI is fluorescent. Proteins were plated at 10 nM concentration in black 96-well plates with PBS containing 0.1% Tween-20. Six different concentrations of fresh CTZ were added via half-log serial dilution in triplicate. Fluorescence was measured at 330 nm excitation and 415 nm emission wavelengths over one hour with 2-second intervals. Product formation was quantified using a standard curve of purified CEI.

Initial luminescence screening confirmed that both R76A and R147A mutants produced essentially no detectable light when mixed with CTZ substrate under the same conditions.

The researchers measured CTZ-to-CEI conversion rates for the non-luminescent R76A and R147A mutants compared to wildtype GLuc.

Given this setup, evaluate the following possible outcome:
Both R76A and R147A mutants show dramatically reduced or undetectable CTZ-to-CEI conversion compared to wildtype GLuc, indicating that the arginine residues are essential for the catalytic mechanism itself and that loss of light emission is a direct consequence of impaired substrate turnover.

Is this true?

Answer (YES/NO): NO